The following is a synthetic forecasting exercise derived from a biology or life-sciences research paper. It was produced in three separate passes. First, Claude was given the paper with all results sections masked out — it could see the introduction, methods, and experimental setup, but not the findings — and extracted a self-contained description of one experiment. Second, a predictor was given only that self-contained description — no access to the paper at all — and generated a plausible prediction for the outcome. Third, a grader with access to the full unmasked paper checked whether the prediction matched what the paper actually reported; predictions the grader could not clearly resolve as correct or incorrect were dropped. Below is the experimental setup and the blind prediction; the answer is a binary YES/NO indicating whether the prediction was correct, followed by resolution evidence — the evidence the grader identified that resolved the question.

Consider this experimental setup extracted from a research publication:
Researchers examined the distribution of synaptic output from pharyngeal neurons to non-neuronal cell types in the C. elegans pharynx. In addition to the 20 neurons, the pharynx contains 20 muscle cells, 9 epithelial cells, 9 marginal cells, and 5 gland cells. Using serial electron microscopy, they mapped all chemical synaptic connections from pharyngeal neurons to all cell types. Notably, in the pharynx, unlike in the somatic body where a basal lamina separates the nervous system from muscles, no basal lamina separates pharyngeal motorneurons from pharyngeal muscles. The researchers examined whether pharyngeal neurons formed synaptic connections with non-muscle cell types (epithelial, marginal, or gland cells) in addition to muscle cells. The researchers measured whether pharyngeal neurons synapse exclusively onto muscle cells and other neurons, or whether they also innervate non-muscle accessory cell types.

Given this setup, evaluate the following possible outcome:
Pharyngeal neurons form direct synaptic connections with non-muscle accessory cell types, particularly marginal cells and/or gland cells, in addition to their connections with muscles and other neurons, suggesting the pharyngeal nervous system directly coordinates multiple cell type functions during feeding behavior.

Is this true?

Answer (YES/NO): YES